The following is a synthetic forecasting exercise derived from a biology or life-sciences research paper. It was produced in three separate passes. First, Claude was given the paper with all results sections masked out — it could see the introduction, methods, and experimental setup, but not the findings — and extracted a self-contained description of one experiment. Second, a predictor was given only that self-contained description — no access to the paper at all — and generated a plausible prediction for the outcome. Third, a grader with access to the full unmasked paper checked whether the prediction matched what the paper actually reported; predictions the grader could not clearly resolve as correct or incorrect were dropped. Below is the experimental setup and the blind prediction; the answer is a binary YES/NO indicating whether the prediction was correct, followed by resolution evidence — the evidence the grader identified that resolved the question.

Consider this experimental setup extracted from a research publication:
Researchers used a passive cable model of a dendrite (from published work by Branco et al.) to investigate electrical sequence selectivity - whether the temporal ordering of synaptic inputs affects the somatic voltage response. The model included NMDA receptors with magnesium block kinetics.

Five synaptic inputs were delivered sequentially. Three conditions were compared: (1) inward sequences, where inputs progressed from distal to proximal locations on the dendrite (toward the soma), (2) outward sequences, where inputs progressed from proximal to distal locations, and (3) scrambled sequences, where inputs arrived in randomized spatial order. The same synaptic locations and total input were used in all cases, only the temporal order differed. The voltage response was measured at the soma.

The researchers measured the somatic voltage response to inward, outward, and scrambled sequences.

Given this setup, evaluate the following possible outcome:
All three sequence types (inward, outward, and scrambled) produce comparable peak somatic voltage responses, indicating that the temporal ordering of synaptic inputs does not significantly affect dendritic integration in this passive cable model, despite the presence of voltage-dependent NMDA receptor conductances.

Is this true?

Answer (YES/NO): NO